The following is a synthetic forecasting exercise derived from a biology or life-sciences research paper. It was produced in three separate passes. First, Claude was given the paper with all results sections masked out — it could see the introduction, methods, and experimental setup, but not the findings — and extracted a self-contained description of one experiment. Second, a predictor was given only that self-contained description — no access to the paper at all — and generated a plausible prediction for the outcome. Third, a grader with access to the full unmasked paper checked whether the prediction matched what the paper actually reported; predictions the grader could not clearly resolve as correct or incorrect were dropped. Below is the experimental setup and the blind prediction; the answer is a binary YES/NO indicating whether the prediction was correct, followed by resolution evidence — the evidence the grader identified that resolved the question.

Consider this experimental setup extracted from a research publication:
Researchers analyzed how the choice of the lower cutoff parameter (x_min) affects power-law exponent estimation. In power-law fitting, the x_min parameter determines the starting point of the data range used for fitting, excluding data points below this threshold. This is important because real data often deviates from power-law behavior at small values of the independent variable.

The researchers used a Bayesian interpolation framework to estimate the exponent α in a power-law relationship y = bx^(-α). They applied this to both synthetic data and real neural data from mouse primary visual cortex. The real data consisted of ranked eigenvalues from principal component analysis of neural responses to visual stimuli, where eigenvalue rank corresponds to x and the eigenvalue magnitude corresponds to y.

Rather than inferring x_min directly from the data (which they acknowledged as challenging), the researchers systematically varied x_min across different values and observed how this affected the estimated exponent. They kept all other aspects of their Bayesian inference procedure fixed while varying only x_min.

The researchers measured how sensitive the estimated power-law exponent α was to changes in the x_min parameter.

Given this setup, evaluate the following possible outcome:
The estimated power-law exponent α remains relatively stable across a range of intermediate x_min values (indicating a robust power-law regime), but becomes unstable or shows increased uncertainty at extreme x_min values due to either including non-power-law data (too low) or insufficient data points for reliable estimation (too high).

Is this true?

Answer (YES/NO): NO